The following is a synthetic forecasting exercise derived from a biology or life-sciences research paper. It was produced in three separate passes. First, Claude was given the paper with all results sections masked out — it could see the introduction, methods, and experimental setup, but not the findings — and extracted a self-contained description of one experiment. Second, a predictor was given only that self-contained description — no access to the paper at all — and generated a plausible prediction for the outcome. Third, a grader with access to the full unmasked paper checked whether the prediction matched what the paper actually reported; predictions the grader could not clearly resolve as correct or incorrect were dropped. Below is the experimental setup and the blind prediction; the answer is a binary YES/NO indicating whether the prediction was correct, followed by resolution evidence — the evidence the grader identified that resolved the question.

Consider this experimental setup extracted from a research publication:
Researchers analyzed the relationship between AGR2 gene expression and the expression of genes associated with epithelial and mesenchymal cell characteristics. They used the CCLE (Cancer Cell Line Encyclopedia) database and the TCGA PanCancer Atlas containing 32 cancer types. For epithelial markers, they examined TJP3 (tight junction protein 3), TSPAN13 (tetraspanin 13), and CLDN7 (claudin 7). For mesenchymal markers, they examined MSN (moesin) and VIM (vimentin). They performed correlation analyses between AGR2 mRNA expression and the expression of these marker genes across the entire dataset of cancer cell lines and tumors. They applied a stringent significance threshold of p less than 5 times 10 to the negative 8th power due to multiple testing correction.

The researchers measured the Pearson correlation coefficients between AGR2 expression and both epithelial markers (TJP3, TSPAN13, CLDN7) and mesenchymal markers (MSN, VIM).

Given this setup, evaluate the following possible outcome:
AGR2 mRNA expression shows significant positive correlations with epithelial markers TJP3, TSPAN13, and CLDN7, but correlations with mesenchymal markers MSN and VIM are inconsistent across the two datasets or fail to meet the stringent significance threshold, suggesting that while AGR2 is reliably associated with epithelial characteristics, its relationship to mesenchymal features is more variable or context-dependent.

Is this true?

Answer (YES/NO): NO